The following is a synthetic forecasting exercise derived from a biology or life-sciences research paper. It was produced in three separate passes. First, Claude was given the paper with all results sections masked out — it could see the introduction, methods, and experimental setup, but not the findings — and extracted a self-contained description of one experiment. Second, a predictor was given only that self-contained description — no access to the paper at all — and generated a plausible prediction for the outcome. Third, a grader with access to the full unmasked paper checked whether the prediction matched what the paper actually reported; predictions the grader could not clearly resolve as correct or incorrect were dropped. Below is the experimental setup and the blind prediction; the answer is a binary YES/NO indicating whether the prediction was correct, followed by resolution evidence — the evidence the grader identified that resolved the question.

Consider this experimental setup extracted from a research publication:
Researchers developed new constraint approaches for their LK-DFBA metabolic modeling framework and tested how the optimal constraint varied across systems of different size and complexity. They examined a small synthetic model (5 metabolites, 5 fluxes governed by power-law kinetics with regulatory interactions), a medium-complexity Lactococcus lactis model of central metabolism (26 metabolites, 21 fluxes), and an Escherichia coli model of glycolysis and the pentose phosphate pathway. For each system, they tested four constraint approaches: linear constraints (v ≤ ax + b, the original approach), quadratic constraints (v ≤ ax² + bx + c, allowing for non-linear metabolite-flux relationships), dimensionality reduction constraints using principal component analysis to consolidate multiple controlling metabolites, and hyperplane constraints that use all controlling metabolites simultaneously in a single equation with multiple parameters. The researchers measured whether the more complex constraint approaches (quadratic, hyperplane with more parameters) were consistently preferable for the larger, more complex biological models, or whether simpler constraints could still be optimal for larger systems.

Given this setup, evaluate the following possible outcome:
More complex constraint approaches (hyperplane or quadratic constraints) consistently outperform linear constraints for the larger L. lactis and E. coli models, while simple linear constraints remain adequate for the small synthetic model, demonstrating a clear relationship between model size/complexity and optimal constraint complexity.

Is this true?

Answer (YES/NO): NO